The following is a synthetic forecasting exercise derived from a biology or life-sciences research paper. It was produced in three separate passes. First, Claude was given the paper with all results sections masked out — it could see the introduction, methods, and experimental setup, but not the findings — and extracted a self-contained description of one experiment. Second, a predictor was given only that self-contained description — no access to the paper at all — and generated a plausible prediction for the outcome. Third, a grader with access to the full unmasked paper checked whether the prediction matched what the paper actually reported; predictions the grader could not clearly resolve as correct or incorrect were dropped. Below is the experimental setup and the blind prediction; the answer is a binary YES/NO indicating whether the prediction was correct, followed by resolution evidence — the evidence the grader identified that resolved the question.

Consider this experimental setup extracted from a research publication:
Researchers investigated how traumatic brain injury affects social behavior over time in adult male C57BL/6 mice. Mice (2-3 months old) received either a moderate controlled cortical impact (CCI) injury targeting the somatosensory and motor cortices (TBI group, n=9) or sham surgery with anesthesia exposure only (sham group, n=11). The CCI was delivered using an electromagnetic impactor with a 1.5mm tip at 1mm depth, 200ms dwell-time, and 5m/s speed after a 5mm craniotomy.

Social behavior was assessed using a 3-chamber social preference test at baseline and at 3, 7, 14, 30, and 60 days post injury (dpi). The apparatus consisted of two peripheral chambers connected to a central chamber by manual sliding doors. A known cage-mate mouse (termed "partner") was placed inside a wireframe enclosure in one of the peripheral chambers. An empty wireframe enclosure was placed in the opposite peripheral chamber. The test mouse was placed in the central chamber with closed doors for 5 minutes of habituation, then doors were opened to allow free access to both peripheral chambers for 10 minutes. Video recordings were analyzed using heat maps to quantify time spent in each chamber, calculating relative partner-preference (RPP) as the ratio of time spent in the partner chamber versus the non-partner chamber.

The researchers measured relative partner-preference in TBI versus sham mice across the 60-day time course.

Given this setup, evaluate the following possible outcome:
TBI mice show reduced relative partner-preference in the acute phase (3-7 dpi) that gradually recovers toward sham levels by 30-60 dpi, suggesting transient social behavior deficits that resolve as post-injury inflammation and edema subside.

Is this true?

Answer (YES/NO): NO